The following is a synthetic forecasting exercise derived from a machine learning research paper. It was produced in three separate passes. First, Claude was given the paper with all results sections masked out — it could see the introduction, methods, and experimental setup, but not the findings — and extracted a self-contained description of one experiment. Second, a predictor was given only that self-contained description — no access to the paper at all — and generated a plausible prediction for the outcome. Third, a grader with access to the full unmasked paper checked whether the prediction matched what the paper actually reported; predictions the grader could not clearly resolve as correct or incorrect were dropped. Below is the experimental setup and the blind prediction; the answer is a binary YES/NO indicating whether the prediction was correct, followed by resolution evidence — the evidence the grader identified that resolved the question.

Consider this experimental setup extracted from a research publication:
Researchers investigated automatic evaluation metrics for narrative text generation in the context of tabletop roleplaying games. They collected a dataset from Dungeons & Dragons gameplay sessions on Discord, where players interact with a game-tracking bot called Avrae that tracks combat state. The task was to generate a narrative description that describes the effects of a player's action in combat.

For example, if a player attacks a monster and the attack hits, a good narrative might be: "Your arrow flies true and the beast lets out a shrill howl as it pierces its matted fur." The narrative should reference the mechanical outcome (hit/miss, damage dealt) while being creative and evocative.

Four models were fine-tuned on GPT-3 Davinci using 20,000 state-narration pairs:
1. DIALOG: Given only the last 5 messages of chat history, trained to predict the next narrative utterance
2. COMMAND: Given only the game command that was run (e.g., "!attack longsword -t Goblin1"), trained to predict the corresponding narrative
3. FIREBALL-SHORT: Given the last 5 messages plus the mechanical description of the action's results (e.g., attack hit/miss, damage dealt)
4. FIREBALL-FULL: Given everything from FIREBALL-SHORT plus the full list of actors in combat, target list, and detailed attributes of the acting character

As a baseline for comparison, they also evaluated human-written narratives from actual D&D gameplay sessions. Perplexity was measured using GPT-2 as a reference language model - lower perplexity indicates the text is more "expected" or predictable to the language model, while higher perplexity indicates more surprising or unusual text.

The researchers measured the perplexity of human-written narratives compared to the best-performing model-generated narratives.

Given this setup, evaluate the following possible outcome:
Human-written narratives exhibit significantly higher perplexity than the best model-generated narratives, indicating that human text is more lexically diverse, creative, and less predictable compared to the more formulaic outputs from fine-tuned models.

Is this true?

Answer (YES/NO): YES